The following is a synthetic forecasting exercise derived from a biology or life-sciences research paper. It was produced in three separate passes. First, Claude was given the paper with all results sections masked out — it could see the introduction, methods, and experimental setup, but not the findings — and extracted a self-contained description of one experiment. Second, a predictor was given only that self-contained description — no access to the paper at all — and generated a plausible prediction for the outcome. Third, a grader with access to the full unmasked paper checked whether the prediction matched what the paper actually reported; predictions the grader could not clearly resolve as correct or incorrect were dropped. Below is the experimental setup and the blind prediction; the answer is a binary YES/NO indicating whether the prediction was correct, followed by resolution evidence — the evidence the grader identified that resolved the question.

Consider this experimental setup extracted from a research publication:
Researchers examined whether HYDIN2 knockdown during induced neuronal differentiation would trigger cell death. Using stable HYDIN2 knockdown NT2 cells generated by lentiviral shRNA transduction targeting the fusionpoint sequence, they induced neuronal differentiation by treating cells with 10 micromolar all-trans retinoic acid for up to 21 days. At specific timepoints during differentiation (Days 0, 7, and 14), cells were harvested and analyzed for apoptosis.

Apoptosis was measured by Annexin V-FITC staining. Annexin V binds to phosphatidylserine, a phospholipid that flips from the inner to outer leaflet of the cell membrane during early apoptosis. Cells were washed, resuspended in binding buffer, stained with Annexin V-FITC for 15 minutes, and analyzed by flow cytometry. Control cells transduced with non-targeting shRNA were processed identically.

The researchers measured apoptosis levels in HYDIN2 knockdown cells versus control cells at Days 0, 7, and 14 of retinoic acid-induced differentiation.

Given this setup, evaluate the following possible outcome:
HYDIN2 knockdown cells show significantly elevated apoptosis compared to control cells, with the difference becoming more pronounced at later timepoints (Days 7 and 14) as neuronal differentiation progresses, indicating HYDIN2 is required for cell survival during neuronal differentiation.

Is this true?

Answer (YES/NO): NO